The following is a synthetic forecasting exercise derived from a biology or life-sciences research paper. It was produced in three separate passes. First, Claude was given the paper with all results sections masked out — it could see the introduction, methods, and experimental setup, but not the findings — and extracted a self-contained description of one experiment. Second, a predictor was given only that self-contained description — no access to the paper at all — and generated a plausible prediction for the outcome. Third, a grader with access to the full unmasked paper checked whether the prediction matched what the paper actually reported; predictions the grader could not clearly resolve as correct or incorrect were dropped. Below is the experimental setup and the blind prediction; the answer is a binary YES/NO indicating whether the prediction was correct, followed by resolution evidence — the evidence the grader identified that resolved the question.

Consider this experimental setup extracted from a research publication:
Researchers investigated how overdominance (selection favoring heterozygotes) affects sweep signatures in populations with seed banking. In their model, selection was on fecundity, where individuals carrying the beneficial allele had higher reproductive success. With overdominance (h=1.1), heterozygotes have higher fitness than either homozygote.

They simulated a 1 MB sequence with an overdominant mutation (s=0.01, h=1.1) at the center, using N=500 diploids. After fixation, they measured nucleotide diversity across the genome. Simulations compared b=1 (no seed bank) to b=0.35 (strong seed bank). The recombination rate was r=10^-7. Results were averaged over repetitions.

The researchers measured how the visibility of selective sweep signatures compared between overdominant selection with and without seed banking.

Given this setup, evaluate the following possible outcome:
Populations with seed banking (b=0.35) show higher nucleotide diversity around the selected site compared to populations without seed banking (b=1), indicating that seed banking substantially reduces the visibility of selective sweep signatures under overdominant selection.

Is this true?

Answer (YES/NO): YES